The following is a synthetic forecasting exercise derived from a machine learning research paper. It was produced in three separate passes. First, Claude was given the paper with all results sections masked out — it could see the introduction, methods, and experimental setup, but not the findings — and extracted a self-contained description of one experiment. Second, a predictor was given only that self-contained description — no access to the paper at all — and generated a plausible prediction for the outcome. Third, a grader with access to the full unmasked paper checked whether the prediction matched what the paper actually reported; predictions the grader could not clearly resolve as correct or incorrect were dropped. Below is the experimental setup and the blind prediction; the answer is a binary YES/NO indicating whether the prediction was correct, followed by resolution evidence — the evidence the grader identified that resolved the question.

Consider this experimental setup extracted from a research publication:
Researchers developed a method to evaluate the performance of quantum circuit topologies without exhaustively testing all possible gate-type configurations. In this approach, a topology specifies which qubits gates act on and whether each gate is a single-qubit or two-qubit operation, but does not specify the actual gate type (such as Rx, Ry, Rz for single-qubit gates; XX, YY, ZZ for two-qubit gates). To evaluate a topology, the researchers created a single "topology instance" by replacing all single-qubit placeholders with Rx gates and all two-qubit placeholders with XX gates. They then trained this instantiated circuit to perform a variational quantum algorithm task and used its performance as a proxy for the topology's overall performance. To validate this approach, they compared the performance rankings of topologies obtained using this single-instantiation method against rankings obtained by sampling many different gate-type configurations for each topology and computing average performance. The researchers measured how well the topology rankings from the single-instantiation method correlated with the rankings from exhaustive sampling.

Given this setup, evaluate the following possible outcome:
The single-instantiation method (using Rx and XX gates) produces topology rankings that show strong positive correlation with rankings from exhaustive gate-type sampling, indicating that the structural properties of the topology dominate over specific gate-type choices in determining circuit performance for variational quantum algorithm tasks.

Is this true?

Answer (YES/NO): NO